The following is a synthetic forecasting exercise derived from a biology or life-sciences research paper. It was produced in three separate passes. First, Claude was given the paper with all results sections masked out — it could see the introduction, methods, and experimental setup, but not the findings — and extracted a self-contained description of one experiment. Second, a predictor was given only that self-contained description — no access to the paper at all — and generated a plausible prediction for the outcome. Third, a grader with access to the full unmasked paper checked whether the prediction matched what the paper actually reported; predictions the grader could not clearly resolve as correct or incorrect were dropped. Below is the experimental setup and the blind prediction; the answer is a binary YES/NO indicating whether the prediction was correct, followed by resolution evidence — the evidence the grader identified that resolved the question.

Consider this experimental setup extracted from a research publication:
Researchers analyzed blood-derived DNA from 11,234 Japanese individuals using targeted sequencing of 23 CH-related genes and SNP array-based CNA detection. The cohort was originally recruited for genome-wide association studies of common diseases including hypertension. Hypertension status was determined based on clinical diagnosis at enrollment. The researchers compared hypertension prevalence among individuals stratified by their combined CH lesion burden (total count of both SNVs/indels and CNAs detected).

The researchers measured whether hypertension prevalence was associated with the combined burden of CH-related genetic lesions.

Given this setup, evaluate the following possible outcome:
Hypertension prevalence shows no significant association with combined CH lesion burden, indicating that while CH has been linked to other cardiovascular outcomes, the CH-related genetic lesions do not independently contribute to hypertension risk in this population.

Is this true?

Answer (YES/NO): NO